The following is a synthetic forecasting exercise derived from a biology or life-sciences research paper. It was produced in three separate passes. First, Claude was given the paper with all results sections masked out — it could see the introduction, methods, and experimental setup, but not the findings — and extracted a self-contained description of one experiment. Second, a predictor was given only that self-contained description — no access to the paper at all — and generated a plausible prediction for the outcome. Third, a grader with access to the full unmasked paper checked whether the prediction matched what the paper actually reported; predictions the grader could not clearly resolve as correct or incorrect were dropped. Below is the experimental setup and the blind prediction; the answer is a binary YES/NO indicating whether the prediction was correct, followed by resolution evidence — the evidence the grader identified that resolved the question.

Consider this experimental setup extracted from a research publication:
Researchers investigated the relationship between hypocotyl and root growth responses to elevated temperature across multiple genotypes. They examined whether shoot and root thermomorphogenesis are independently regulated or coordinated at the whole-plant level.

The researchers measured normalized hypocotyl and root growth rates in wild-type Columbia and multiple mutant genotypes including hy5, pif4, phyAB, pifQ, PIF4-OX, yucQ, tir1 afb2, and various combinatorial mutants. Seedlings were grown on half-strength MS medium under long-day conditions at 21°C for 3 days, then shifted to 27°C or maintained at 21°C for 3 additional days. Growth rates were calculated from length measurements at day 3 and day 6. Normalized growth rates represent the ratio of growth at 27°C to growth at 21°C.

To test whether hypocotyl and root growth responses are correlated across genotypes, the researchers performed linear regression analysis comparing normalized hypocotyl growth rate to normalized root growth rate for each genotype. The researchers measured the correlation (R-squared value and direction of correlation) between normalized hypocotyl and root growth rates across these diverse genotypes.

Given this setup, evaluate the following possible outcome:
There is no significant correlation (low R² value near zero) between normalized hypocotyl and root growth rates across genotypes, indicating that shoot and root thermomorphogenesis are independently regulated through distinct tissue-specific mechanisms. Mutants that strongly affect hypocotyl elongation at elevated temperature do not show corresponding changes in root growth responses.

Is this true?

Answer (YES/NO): NO